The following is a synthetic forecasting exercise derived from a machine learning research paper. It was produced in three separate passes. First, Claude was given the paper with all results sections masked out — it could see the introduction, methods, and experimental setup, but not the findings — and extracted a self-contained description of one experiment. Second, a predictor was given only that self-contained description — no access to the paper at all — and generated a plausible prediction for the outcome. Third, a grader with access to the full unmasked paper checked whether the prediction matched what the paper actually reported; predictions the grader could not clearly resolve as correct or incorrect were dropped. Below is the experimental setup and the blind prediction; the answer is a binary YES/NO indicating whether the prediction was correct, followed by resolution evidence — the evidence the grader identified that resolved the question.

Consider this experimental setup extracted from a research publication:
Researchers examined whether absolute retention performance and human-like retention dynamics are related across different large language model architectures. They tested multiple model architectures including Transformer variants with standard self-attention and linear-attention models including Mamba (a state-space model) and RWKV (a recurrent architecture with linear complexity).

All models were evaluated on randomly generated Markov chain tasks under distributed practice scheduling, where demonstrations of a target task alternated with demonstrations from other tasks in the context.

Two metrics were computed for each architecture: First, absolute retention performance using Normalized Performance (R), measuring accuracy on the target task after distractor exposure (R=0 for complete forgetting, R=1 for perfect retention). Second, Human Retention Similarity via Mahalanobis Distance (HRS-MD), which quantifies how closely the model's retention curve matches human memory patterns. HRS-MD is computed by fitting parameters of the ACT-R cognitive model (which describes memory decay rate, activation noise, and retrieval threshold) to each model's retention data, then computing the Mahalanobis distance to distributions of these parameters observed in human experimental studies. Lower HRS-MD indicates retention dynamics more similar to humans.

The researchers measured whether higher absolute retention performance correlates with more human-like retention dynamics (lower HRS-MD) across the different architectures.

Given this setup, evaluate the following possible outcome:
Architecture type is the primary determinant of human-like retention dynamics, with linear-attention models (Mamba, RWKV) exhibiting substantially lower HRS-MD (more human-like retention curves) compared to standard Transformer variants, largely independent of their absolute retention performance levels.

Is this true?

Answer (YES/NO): YES